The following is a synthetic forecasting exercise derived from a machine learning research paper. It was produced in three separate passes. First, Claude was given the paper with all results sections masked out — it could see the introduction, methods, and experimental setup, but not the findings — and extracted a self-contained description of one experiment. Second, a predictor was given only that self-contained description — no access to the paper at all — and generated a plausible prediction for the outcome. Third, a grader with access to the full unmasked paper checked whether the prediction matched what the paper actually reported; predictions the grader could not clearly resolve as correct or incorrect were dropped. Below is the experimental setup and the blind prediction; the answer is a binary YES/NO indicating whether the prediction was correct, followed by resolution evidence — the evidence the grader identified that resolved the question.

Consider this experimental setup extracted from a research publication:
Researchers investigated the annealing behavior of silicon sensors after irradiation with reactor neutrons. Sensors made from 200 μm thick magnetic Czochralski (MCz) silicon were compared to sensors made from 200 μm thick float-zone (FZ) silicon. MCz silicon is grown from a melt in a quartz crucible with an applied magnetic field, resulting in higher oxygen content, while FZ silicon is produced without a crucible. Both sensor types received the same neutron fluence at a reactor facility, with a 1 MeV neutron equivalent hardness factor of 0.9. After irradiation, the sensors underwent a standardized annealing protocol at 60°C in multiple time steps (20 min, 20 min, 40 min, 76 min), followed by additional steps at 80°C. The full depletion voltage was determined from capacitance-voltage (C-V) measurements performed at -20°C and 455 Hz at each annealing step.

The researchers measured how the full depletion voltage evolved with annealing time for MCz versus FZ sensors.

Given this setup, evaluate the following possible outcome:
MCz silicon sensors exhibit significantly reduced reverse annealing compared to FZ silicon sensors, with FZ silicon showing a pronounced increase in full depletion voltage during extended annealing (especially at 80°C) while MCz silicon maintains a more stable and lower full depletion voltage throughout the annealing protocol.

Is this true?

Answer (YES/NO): NO